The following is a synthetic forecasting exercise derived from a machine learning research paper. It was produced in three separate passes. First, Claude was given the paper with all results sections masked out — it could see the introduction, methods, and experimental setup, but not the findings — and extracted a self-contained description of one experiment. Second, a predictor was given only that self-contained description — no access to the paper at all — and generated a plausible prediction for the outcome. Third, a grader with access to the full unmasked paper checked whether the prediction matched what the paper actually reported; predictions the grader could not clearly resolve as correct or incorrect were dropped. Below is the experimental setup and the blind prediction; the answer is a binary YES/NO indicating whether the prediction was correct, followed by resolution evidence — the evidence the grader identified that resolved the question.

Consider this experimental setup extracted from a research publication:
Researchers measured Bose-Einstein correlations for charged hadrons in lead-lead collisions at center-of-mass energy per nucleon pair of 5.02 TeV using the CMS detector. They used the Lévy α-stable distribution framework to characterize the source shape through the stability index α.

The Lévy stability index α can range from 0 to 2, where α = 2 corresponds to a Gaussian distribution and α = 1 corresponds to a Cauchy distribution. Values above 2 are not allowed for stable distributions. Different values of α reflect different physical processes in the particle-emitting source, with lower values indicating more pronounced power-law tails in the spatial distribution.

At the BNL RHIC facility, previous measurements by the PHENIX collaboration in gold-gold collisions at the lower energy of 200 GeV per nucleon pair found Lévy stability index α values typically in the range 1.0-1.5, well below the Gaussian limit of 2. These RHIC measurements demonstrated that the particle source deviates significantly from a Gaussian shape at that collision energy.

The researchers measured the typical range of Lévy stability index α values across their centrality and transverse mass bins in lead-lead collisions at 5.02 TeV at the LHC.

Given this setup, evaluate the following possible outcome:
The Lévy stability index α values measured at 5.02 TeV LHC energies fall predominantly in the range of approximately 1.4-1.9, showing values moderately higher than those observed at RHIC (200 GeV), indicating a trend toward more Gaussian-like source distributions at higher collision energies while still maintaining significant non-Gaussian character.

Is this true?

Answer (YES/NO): NO